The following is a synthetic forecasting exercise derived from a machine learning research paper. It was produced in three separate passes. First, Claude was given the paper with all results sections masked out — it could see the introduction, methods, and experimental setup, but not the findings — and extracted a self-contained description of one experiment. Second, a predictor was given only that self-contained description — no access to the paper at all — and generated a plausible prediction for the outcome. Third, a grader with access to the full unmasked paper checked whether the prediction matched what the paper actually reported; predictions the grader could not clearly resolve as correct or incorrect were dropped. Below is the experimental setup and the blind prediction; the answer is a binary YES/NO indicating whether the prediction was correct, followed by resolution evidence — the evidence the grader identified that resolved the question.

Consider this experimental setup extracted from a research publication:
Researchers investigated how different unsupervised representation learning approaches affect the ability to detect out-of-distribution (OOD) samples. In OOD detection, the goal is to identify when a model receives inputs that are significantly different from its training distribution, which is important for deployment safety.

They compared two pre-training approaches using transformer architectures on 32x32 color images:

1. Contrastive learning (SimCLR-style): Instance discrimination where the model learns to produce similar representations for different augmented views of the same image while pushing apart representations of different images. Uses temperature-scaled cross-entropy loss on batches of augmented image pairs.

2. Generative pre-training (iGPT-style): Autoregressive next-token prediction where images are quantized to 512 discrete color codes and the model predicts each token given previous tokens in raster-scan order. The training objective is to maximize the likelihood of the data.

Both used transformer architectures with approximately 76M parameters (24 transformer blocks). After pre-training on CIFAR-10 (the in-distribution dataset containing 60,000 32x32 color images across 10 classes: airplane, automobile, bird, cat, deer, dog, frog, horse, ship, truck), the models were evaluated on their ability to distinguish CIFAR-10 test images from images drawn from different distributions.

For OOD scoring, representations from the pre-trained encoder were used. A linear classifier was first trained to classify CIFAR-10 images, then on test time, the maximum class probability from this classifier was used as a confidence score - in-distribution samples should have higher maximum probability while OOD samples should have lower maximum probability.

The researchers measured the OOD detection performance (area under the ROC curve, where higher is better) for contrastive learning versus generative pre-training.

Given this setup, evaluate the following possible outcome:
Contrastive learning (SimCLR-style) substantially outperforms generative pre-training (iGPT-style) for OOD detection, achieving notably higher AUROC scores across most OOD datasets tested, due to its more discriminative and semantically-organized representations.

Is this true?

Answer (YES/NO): NO